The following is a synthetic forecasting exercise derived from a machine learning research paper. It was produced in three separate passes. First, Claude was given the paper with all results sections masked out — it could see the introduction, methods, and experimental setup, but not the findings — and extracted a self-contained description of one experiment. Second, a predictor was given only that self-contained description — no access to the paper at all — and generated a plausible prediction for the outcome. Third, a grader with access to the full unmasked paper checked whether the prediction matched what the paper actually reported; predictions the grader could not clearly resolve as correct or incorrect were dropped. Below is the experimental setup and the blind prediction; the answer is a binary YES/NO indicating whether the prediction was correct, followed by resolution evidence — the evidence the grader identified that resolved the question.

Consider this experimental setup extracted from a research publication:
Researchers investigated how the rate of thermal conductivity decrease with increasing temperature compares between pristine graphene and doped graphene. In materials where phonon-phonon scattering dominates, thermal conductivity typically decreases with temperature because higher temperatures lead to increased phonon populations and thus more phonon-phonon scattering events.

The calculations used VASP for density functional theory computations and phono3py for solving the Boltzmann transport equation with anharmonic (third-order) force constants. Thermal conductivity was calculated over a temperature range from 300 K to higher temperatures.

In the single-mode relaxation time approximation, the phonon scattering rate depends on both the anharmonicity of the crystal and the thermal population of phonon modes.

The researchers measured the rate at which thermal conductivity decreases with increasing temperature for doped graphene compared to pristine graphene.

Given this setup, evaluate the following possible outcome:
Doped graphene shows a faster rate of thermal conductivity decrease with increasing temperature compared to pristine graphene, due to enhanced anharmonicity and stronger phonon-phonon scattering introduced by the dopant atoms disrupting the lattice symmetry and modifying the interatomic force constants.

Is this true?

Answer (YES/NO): NO